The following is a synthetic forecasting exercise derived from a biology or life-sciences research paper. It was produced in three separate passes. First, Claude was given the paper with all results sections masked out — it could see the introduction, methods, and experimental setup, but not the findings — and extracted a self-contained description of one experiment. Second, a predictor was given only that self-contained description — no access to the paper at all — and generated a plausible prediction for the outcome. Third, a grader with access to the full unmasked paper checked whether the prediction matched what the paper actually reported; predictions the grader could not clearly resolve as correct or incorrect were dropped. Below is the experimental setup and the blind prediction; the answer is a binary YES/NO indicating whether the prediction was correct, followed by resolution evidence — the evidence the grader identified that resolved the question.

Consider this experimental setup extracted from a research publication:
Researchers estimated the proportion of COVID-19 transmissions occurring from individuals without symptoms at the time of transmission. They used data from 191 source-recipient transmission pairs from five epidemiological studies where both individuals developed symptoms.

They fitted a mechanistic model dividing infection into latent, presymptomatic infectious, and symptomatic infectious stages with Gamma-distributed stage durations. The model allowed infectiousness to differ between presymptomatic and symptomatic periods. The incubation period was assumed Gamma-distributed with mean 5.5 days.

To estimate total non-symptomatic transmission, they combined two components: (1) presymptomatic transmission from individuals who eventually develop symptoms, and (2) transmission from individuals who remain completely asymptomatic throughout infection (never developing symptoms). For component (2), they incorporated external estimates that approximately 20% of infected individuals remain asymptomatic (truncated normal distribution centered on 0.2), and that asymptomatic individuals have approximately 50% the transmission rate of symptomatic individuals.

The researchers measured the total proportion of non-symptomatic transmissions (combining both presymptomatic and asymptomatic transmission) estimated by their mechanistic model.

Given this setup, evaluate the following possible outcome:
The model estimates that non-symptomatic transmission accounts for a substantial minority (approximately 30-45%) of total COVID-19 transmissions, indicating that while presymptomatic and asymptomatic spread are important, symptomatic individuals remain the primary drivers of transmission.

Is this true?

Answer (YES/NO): NO